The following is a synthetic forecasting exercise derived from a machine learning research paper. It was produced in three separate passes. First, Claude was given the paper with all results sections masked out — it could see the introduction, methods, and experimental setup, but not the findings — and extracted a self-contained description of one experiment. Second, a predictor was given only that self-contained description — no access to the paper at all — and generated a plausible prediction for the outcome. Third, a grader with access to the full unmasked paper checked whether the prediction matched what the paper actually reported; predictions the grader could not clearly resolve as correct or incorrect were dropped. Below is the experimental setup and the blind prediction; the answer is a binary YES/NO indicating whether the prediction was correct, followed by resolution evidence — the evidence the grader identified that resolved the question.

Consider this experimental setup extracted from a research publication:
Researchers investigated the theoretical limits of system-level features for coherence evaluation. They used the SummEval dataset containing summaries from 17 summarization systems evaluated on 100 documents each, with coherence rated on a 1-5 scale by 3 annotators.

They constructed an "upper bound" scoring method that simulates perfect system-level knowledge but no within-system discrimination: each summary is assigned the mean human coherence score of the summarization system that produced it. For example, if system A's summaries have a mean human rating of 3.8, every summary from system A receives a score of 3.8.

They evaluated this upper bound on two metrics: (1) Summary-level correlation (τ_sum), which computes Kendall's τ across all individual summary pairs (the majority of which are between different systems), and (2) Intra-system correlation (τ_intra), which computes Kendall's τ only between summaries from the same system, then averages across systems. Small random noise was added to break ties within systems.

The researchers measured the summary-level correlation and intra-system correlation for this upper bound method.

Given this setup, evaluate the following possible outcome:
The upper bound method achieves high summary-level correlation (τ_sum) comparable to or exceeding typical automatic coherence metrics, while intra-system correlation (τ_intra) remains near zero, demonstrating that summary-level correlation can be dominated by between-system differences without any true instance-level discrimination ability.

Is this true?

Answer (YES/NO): YES